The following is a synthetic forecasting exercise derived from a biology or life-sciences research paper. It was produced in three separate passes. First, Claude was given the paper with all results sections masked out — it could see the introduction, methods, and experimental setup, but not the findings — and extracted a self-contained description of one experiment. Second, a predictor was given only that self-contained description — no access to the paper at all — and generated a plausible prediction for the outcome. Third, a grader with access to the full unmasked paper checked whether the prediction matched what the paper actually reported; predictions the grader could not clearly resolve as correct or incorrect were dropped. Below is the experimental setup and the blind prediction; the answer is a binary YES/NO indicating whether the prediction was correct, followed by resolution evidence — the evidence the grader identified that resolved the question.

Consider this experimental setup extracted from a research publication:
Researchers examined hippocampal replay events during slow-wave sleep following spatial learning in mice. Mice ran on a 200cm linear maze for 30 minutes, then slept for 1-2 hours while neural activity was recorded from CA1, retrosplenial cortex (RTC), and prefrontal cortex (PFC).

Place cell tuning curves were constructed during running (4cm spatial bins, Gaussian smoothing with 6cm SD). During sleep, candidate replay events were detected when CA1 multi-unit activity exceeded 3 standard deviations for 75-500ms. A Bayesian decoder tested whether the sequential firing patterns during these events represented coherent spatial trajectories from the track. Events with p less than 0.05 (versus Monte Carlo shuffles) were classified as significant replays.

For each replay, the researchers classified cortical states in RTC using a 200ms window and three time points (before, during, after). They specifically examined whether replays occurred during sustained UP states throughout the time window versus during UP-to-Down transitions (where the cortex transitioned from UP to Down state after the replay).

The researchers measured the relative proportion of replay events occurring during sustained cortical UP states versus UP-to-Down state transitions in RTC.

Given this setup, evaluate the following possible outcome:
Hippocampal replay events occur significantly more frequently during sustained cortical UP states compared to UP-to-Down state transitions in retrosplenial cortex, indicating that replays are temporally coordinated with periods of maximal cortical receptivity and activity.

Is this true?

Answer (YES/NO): YES